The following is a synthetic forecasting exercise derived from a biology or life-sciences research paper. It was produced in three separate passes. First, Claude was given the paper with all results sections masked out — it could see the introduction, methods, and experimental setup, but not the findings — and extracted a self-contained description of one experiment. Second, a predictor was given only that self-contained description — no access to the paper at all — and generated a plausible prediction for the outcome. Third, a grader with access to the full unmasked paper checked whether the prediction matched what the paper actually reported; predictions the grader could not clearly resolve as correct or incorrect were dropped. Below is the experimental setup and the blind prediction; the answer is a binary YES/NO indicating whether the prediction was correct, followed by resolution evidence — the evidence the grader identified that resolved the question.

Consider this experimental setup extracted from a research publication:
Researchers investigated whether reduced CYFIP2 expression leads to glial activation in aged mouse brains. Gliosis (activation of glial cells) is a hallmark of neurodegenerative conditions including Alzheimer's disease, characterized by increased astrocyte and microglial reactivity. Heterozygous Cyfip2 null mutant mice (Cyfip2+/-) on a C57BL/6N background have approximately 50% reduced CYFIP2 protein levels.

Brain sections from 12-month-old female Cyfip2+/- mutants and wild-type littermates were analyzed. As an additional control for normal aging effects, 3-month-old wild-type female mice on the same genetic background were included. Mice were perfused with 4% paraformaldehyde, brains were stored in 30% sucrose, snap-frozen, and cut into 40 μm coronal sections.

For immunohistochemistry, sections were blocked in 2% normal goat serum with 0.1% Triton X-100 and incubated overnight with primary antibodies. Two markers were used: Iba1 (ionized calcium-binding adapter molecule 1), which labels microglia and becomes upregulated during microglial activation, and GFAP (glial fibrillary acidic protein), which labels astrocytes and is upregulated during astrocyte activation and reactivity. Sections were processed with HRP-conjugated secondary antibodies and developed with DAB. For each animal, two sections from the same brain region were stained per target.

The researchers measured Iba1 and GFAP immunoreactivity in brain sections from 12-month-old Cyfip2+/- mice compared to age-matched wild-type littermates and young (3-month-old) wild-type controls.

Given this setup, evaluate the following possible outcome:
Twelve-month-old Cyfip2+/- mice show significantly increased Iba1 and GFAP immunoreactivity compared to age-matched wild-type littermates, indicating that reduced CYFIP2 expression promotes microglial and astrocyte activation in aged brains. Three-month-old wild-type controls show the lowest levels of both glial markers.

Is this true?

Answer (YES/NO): YES